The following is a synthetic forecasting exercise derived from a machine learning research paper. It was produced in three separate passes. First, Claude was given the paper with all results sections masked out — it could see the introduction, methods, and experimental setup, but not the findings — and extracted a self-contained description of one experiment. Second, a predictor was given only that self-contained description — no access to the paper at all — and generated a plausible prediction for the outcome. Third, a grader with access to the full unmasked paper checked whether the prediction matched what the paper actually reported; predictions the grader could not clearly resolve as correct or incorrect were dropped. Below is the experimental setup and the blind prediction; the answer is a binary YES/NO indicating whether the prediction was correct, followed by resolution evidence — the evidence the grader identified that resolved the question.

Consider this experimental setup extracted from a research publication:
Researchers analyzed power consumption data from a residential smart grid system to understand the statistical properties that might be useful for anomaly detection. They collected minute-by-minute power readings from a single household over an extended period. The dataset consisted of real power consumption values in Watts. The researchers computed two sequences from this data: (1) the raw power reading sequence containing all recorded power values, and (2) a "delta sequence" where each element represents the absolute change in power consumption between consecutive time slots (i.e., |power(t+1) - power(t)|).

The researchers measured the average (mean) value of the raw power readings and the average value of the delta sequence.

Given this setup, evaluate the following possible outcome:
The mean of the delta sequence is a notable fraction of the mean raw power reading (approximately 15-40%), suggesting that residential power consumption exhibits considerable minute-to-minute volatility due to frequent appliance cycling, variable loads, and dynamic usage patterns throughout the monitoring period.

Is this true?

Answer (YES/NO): NO